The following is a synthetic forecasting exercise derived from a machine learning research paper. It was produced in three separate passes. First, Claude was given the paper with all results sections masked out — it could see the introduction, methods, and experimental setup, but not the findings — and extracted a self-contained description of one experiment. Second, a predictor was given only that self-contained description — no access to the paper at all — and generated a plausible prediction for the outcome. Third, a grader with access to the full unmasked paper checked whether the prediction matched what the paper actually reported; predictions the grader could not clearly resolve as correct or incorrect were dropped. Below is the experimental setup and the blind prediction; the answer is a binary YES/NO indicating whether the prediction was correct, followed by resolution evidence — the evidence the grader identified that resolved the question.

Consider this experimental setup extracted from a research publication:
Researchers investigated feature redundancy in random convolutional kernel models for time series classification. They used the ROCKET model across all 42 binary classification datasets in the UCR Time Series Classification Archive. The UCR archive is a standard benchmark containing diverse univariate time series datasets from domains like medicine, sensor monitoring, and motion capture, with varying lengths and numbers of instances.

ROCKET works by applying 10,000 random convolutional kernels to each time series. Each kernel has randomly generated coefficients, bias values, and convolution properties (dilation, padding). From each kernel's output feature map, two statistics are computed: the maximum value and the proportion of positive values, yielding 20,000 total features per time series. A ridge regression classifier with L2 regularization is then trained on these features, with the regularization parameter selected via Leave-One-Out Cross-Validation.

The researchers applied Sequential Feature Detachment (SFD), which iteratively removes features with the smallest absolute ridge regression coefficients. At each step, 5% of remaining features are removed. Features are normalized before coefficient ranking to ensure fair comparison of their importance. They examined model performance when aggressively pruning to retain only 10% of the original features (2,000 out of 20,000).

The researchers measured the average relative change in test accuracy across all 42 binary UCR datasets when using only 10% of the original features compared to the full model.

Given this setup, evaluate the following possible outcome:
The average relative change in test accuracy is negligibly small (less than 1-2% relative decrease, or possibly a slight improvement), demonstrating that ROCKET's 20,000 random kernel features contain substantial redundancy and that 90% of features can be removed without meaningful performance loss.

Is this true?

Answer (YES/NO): YES